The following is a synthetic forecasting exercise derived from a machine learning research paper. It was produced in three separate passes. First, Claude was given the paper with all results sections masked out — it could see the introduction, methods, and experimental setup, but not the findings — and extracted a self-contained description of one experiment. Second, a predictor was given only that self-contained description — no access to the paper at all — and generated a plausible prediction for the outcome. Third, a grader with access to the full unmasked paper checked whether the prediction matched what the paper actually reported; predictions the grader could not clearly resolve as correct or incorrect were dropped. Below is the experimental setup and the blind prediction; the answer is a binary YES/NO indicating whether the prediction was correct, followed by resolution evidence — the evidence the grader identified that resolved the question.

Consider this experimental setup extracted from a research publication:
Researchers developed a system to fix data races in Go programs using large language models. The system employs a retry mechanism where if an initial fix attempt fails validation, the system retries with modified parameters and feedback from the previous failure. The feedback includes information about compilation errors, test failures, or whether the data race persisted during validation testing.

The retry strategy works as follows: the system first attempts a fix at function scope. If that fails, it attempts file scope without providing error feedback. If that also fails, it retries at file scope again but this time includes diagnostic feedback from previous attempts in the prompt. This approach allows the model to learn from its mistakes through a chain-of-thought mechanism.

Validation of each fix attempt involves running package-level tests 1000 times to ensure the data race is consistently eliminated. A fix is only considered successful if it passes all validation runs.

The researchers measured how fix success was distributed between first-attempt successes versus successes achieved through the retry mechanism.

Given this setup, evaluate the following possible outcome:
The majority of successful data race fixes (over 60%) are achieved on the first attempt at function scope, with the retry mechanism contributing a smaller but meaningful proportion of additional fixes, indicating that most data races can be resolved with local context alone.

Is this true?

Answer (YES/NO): NO